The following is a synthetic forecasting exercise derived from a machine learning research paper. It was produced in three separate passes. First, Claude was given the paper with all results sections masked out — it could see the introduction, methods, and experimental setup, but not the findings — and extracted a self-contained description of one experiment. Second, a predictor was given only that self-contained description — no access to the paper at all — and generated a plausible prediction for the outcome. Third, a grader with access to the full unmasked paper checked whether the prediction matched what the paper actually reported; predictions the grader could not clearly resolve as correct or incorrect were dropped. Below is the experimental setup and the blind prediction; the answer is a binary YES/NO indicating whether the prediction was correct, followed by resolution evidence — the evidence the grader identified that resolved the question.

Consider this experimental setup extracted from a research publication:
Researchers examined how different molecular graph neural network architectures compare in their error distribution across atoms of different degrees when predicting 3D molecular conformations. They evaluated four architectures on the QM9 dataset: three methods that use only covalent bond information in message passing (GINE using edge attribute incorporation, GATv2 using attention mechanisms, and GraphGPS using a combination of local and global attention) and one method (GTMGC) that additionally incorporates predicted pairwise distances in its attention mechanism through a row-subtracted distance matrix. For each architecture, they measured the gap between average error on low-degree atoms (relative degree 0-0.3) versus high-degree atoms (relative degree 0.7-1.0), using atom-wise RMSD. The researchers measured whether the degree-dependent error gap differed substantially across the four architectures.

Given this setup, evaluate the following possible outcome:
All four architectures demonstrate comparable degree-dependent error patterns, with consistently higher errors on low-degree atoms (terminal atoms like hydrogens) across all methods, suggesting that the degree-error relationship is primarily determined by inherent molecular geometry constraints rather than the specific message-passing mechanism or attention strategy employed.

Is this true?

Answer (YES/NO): NO